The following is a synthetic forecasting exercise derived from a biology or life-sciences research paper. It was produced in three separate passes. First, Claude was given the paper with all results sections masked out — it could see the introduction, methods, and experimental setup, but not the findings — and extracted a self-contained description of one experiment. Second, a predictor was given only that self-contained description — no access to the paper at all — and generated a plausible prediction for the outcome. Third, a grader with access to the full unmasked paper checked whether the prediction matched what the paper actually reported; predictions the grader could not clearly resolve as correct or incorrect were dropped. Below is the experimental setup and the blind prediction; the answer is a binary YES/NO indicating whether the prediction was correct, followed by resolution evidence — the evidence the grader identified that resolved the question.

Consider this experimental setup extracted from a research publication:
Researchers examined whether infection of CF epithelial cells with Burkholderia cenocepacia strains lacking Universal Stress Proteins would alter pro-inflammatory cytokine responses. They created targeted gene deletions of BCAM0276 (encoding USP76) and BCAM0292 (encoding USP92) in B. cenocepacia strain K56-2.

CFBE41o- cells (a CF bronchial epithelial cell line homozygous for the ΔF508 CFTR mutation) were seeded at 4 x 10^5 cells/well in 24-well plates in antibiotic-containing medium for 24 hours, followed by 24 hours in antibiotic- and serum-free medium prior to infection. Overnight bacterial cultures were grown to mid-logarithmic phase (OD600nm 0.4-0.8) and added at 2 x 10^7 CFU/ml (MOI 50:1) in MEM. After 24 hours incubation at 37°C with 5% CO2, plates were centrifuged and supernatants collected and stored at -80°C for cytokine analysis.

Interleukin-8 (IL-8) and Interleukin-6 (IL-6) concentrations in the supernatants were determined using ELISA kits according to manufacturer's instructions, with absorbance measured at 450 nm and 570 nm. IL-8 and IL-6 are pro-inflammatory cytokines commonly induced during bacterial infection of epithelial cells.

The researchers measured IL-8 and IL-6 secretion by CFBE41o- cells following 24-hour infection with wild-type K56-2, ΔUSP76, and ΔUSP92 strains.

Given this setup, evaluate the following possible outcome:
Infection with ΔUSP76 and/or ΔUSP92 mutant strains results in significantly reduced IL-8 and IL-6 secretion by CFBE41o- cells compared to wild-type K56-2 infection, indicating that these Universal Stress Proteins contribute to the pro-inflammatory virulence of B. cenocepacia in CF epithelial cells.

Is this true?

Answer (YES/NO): NO